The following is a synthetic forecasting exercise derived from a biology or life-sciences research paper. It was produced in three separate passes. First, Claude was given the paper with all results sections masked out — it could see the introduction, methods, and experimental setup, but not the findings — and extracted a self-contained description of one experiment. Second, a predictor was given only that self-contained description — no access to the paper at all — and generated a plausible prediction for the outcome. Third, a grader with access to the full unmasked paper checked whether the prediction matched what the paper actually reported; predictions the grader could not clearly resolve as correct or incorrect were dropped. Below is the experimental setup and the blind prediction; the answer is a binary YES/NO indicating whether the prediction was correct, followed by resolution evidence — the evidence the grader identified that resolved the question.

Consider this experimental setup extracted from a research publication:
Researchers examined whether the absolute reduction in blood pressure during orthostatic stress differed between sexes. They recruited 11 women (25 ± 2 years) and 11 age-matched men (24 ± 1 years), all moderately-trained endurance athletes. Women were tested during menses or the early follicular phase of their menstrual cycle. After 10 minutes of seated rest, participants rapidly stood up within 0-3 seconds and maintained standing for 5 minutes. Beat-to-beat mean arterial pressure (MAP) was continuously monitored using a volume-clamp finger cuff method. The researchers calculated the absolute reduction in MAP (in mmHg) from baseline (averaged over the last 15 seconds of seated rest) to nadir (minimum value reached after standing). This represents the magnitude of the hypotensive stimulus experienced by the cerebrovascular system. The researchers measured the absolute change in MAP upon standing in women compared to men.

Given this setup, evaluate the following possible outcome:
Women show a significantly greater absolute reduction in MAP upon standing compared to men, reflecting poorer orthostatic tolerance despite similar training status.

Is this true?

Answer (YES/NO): NO